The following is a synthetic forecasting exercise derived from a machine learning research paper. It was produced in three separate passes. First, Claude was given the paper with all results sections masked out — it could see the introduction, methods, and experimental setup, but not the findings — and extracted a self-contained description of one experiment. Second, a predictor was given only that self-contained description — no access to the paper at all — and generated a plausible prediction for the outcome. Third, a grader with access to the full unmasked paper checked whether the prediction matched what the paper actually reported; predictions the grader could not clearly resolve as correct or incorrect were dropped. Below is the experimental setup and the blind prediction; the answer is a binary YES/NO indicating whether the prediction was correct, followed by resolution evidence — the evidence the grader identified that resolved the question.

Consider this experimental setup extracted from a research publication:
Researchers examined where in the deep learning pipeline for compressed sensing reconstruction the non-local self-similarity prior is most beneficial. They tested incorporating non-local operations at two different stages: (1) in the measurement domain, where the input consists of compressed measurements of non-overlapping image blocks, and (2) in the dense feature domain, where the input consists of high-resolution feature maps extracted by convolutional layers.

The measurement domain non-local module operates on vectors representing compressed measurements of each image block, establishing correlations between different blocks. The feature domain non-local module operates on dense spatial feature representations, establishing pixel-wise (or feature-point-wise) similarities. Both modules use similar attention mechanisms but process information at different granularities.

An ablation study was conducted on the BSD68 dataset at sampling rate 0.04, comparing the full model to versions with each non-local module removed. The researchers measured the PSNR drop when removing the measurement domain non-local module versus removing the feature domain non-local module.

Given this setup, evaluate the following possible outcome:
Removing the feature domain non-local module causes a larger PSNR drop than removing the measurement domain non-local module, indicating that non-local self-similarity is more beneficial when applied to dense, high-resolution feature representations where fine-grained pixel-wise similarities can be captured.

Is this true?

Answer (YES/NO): YES